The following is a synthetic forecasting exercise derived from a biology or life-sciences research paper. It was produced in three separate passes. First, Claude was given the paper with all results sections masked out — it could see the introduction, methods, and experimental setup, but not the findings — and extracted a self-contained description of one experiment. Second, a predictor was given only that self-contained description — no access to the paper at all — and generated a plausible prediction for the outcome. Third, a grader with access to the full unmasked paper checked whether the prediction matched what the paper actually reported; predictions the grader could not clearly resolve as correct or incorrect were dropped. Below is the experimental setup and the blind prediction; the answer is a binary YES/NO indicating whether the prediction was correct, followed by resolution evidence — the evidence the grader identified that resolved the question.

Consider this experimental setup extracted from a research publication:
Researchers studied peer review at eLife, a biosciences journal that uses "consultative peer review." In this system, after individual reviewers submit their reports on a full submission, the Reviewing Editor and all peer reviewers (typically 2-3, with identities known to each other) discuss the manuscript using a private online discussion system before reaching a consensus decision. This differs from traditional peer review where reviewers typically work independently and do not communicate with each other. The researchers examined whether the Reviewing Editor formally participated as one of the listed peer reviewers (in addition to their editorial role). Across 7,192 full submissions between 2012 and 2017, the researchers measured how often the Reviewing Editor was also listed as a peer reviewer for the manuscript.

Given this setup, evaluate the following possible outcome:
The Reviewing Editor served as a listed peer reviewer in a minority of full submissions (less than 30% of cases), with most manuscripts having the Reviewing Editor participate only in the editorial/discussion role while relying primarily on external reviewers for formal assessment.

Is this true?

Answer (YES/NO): NO